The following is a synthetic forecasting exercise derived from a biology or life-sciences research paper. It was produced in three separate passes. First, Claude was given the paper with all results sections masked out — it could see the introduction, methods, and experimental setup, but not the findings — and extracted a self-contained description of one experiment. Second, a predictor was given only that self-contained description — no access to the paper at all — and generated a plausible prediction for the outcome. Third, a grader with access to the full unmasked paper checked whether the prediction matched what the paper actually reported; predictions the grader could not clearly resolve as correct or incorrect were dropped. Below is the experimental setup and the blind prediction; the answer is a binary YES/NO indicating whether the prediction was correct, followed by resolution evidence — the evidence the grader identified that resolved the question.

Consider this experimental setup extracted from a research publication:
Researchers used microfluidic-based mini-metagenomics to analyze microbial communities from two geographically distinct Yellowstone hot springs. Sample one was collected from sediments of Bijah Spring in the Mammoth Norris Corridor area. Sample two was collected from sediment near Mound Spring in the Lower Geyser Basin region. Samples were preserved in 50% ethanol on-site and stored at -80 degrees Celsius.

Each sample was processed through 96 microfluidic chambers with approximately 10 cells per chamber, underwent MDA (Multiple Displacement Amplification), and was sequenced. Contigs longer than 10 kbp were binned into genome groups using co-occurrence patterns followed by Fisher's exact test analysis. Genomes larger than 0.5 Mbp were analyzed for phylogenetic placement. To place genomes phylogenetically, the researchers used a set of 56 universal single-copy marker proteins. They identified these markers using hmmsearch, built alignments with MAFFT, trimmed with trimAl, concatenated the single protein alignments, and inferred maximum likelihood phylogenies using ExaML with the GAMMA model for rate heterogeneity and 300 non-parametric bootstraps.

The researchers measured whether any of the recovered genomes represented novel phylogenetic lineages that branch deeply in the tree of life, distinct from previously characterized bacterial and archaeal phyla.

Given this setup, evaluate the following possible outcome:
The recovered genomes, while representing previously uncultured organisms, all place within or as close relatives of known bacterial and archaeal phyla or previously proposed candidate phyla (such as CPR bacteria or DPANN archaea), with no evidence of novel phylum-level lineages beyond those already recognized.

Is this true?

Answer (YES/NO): NO